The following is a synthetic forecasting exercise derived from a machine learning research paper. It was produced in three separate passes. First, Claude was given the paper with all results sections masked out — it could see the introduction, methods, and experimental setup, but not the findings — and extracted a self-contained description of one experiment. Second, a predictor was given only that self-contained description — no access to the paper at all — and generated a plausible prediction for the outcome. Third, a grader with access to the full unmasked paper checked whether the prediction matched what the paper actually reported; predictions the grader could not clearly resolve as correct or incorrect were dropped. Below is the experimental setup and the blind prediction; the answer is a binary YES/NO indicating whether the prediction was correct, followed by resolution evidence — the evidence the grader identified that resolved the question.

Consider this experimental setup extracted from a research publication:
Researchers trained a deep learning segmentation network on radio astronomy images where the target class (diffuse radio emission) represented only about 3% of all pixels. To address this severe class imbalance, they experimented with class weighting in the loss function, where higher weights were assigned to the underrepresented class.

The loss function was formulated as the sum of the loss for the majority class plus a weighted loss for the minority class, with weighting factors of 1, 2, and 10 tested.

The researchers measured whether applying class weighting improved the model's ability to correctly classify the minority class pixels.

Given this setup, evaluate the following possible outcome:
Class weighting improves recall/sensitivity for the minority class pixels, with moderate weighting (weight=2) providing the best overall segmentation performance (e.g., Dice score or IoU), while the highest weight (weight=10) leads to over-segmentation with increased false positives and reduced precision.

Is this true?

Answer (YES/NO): NO